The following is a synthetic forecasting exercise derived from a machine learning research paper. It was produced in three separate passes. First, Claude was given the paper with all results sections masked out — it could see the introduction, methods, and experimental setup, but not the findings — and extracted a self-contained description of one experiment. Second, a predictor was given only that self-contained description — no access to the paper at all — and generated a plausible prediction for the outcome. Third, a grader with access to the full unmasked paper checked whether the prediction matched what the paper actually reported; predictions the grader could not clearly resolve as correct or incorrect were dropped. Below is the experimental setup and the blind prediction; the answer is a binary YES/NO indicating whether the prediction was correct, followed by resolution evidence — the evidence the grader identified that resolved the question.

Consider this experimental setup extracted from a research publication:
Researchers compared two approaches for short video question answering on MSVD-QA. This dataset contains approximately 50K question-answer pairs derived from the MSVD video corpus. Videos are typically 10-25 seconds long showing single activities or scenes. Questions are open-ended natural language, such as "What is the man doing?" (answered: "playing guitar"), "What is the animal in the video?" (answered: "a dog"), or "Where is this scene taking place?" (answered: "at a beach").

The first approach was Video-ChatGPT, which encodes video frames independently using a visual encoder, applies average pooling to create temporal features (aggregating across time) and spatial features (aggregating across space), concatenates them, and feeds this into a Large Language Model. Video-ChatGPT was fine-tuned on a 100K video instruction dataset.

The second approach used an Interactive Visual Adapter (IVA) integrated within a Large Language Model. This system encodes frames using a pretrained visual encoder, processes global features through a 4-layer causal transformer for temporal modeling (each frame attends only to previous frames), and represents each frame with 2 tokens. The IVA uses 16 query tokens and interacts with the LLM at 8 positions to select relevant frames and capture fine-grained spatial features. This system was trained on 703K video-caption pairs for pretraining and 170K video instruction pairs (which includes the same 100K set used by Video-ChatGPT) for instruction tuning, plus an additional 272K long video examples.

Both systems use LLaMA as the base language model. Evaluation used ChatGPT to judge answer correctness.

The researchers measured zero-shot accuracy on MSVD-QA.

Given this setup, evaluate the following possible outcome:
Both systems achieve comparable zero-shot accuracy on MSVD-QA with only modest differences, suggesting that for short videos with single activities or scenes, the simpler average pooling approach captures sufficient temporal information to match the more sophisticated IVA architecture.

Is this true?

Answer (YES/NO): NO